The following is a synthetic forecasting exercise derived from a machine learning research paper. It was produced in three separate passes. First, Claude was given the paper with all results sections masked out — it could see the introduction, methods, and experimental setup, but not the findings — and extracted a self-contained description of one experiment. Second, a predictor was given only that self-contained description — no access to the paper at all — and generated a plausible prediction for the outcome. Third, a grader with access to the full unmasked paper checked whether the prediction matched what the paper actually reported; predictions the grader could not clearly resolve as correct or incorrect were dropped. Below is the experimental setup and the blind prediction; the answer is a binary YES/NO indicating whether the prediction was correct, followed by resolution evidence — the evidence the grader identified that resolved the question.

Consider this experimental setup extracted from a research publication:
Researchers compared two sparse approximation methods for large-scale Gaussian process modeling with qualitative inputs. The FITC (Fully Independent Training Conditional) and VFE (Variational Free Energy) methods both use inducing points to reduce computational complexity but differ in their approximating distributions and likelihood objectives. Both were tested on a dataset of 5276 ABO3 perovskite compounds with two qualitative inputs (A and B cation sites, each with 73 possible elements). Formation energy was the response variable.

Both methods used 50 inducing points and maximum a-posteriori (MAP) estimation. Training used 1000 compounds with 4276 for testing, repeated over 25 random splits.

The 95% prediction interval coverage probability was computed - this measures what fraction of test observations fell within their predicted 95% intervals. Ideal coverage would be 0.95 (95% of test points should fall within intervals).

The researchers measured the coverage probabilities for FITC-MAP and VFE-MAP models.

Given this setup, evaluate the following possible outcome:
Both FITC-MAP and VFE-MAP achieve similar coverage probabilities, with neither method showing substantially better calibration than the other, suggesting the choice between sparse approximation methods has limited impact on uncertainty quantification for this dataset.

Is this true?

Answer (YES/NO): NO